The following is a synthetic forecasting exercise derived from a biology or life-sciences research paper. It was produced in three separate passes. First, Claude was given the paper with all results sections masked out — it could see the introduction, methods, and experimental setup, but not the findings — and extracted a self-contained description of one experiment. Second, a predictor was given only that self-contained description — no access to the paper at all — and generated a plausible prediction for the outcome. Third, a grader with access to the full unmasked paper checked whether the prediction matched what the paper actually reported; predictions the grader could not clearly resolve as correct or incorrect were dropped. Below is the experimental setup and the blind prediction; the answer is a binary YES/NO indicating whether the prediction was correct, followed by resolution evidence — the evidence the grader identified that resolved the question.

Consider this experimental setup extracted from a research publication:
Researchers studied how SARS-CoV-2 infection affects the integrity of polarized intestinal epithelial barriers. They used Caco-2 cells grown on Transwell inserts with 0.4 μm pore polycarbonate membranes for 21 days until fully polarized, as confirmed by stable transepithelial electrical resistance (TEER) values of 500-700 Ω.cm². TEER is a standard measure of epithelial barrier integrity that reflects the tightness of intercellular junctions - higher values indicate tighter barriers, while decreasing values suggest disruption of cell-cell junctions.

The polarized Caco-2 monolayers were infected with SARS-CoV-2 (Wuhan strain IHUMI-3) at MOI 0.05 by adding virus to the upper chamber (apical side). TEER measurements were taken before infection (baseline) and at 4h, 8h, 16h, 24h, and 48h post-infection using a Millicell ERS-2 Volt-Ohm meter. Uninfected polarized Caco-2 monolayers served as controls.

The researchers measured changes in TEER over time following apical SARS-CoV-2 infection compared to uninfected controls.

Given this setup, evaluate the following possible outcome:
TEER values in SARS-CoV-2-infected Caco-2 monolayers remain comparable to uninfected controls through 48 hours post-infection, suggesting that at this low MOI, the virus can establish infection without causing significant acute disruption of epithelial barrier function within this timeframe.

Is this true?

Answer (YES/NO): NO